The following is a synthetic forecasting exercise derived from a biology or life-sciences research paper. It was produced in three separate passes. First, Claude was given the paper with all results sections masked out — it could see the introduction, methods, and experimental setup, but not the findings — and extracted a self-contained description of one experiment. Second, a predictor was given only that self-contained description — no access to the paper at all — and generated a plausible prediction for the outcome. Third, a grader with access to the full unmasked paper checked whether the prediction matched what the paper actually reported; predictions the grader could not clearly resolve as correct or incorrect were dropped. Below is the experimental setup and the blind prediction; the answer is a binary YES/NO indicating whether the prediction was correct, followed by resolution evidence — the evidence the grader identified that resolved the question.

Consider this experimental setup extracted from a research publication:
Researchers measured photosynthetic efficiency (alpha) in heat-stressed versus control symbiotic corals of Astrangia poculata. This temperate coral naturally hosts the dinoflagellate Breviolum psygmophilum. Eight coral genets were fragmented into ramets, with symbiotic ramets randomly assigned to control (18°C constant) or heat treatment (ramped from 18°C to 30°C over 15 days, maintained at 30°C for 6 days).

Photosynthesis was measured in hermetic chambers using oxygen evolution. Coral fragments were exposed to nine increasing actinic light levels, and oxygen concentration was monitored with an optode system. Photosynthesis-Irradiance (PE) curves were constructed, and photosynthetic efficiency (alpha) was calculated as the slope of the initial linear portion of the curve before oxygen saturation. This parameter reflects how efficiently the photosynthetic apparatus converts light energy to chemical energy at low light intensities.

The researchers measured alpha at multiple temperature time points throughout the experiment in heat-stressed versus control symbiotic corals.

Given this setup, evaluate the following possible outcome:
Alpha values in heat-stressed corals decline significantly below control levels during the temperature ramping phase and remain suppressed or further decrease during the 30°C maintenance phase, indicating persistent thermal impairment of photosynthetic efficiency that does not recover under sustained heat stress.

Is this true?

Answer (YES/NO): NO